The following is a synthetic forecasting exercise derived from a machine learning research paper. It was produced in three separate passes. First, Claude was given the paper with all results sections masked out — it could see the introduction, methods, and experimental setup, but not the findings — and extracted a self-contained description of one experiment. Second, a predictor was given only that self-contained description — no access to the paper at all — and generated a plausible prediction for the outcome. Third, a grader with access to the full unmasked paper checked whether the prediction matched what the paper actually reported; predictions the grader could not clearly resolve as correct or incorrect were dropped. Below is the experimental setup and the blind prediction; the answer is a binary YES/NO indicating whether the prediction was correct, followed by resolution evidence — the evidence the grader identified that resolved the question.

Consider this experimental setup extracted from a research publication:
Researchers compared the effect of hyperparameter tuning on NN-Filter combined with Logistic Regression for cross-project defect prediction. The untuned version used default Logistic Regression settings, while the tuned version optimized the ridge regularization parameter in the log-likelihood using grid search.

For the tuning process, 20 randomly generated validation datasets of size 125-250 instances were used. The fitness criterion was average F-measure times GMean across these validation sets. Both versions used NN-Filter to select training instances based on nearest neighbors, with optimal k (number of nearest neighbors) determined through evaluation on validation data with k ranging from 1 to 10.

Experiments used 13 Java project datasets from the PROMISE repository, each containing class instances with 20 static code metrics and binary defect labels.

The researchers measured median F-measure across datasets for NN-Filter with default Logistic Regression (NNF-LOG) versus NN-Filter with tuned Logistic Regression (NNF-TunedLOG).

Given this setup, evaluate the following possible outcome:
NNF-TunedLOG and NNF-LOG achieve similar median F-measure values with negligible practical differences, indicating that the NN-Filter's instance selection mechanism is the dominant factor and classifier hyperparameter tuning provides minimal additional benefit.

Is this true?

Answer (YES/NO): NO